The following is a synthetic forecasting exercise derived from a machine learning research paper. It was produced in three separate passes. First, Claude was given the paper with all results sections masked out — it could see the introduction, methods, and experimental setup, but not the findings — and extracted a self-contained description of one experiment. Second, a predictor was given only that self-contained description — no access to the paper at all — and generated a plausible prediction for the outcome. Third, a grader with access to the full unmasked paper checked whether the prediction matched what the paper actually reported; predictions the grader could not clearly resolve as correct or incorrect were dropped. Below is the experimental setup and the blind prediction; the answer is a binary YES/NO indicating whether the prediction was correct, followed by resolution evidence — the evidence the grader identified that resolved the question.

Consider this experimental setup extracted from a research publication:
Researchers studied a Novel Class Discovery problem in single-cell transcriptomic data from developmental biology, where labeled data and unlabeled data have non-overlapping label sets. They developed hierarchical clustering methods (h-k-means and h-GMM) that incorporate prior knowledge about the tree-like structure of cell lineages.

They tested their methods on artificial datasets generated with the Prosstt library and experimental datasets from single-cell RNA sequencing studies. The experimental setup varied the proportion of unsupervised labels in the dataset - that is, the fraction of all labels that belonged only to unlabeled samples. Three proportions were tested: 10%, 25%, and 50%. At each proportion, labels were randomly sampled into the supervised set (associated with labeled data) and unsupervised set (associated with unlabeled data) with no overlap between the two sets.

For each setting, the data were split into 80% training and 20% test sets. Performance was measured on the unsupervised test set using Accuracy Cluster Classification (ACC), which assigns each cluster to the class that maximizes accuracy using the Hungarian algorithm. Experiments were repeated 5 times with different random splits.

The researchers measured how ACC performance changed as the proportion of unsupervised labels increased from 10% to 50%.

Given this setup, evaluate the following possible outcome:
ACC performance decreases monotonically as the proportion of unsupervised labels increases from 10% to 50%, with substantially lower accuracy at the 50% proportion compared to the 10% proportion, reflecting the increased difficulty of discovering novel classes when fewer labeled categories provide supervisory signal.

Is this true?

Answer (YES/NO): YES